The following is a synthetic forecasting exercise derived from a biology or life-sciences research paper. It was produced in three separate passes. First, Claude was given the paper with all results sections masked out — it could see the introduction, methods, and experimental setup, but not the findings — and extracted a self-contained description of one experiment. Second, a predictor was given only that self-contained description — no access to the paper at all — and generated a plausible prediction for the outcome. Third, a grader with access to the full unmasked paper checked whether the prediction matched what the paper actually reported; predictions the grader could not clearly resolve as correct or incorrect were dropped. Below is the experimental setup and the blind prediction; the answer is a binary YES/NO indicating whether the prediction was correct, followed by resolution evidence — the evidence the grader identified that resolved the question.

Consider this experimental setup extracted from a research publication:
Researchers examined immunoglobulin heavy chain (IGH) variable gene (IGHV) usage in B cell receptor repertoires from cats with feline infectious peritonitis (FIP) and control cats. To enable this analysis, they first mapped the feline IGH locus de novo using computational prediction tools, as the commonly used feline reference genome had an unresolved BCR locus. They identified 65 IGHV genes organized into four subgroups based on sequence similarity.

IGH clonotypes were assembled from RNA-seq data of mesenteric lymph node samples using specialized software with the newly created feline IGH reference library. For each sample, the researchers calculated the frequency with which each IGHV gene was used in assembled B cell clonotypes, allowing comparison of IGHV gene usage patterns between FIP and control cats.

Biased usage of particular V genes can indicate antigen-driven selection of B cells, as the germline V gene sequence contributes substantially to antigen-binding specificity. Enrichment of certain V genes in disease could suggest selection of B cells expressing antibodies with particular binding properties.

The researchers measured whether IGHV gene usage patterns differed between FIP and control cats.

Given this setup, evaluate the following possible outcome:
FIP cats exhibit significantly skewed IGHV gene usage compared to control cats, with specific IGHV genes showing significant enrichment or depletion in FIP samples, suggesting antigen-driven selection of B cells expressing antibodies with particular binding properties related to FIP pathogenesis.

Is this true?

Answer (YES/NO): NO